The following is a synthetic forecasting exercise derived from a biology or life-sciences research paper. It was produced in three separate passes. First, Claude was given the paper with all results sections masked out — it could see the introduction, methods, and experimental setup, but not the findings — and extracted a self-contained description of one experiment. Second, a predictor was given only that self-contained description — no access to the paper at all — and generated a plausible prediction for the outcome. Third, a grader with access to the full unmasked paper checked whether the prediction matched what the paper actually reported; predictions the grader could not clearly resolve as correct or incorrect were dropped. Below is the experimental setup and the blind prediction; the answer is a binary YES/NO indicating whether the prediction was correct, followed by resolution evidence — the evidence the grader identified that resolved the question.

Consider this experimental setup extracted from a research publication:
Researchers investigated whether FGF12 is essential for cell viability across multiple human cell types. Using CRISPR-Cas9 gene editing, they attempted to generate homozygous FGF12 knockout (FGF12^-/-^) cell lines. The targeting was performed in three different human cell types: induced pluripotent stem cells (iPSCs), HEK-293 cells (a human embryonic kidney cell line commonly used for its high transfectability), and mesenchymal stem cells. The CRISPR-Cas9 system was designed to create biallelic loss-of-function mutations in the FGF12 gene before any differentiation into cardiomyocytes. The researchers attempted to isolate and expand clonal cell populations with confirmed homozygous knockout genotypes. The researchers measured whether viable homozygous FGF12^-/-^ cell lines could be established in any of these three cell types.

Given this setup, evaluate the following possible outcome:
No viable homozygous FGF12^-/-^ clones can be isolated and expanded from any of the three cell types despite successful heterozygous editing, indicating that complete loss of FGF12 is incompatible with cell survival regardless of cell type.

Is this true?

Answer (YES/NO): NO